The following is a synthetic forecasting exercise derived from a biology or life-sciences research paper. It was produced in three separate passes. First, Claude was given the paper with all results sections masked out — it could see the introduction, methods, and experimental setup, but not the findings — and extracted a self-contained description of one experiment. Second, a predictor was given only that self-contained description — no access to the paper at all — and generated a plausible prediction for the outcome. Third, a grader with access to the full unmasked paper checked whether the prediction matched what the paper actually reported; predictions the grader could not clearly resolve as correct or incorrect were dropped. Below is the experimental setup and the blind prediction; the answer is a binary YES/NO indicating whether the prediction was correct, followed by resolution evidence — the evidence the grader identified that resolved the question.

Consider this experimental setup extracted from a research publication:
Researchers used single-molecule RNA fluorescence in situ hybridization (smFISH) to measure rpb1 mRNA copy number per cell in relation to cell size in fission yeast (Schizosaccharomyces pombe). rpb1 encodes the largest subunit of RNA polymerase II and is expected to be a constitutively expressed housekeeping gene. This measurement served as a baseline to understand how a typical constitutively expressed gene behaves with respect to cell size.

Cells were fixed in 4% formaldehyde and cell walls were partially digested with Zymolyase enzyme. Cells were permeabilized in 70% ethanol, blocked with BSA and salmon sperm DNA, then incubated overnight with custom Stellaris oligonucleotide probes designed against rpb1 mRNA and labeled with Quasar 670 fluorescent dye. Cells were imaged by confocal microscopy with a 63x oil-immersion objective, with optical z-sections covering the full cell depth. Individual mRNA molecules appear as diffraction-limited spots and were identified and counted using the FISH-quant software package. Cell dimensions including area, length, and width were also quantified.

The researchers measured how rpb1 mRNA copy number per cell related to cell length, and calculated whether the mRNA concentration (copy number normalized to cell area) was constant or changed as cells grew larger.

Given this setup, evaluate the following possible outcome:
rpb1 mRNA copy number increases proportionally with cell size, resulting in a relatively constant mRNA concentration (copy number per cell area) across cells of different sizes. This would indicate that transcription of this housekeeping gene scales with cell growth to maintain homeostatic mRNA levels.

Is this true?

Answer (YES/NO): YES